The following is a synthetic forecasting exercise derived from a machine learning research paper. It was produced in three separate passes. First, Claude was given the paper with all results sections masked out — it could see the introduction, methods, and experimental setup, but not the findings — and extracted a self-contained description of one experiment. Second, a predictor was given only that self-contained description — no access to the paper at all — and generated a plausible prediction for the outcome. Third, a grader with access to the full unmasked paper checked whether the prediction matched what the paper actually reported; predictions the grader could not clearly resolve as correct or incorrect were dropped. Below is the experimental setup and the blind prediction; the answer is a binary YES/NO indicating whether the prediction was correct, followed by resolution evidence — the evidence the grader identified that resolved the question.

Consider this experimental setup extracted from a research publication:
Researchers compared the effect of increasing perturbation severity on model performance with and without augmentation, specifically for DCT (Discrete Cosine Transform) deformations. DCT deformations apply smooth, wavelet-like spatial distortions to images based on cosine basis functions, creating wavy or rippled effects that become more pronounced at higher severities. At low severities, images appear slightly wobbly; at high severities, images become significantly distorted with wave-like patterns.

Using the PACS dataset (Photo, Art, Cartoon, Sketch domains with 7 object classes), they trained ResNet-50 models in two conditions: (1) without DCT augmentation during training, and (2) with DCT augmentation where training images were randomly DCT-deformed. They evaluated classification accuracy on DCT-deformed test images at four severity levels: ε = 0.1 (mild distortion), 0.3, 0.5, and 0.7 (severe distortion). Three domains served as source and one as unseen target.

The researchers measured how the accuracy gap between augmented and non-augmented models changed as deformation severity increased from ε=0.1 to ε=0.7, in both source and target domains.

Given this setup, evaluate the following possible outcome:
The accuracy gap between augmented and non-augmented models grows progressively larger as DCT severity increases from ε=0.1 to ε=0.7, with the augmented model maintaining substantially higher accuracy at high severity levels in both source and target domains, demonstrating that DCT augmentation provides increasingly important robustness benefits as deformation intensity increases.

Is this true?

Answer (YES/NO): NO